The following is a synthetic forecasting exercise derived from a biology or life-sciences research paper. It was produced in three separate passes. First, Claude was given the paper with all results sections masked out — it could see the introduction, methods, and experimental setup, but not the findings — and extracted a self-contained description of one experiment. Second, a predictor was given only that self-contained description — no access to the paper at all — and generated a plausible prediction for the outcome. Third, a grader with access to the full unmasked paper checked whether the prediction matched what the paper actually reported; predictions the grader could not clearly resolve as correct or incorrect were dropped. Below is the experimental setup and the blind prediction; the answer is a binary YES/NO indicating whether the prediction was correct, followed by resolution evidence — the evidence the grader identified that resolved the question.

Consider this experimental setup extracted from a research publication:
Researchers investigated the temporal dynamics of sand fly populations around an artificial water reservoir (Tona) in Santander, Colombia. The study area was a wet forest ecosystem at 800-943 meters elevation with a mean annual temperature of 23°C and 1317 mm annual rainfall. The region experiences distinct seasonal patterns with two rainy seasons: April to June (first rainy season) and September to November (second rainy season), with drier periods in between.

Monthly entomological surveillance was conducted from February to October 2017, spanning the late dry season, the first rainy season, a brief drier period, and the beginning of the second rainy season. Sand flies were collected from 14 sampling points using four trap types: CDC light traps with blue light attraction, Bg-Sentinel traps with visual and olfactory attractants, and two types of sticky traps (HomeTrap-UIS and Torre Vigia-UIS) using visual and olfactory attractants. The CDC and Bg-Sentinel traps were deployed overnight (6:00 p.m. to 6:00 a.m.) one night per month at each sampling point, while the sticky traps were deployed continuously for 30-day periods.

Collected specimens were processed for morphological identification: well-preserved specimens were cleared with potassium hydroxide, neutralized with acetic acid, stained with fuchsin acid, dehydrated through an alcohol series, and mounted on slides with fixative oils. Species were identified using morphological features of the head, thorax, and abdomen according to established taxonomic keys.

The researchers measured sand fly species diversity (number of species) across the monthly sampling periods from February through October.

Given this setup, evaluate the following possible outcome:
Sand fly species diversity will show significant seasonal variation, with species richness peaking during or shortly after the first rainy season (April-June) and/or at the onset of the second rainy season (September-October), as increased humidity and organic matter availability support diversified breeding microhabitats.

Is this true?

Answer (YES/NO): YES